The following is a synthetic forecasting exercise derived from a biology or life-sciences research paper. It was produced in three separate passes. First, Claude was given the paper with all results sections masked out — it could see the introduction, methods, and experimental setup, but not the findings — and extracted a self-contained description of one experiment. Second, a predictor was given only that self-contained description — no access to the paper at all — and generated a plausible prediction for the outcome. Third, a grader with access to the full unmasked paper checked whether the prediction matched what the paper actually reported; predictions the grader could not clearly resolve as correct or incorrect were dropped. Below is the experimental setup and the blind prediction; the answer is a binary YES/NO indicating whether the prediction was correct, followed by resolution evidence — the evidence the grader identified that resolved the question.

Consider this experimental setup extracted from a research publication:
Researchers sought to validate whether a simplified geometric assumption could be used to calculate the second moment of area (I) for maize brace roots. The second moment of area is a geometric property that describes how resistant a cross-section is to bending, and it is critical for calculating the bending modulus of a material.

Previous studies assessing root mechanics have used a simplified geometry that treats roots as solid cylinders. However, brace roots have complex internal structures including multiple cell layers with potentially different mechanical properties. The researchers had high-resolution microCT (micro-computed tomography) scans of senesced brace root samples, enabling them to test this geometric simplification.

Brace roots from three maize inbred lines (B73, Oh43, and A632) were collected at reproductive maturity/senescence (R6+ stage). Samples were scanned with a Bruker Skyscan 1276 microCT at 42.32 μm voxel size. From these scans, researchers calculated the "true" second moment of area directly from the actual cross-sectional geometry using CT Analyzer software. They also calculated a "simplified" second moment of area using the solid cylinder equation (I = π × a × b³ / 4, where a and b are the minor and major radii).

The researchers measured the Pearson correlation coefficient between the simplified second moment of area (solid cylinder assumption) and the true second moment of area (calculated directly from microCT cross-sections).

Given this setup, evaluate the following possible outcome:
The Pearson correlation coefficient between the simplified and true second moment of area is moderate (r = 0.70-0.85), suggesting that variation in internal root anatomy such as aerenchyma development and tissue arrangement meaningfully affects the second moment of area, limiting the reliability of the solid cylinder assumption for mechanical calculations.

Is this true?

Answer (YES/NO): NO